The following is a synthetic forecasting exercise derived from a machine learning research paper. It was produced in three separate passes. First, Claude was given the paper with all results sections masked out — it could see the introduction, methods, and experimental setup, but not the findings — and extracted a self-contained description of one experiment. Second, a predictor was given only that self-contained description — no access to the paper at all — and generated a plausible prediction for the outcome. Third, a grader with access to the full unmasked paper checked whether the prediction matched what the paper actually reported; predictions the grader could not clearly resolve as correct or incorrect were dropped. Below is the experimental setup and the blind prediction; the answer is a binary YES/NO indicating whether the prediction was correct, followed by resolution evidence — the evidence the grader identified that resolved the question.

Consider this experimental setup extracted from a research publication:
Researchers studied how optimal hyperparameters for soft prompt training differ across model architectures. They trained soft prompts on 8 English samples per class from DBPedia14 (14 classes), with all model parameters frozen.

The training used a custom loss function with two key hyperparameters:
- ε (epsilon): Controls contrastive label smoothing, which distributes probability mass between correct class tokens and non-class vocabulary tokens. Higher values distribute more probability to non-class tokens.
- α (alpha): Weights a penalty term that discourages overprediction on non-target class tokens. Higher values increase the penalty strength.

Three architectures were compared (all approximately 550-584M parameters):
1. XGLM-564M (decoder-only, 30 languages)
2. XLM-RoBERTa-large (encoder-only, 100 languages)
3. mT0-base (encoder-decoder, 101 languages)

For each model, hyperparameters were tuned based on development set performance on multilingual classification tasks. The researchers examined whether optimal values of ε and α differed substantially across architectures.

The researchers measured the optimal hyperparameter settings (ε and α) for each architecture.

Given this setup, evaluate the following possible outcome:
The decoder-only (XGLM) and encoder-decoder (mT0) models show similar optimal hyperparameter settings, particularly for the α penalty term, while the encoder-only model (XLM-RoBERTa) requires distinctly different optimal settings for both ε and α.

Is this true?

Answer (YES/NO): NO